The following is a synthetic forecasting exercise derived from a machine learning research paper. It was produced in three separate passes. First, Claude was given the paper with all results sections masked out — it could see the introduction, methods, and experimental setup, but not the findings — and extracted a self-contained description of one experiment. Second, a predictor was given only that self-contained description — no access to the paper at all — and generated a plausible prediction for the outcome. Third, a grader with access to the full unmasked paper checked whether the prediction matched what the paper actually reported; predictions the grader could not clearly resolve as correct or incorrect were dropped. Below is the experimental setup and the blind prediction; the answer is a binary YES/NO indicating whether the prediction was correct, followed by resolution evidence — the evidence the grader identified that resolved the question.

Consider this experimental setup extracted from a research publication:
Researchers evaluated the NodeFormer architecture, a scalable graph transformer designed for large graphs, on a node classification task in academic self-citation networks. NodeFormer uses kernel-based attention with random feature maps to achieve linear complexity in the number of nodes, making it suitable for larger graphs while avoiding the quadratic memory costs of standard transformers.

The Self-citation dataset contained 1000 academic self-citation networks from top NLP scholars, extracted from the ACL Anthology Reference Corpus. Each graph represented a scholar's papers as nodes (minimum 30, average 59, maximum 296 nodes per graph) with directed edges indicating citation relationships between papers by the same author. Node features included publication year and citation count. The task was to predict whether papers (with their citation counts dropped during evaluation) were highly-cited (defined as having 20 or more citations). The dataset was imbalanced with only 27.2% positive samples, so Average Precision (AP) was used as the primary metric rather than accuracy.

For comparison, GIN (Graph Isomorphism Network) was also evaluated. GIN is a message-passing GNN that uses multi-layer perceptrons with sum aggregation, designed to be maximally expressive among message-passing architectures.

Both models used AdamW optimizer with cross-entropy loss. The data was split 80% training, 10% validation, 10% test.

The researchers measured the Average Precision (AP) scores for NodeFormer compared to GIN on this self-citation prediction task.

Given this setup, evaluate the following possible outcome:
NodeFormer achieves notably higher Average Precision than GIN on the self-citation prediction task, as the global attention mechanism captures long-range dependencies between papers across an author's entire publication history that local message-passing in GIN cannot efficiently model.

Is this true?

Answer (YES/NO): NO